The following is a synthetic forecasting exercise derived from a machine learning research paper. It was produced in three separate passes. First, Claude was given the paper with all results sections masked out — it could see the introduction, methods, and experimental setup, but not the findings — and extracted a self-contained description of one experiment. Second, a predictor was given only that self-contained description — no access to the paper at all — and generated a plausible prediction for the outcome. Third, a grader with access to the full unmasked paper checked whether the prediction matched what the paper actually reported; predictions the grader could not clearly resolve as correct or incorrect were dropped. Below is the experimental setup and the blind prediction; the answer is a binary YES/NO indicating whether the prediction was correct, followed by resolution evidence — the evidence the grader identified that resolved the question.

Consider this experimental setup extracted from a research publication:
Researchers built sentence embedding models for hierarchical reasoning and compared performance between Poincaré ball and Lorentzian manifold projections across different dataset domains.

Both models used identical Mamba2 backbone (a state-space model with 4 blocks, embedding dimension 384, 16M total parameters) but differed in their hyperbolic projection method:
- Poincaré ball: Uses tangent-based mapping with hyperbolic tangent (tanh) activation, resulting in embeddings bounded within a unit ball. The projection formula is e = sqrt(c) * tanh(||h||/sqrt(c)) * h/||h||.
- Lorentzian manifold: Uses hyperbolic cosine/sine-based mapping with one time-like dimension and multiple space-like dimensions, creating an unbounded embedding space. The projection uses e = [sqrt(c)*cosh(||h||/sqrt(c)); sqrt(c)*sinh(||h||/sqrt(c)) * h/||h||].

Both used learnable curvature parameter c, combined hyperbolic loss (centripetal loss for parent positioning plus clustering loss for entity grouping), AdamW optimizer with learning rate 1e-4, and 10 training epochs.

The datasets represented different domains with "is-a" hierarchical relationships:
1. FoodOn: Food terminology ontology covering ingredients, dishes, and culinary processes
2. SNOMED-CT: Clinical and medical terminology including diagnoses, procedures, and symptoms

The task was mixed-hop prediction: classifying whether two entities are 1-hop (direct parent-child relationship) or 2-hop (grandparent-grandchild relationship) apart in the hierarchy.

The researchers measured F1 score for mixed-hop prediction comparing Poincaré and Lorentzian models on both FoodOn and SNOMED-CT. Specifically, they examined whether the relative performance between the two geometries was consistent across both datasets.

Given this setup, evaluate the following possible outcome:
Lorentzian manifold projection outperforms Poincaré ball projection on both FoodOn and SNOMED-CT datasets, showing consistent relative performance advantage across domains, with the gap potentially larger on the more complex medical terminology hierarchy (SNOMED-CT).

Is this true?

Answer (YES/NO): NO